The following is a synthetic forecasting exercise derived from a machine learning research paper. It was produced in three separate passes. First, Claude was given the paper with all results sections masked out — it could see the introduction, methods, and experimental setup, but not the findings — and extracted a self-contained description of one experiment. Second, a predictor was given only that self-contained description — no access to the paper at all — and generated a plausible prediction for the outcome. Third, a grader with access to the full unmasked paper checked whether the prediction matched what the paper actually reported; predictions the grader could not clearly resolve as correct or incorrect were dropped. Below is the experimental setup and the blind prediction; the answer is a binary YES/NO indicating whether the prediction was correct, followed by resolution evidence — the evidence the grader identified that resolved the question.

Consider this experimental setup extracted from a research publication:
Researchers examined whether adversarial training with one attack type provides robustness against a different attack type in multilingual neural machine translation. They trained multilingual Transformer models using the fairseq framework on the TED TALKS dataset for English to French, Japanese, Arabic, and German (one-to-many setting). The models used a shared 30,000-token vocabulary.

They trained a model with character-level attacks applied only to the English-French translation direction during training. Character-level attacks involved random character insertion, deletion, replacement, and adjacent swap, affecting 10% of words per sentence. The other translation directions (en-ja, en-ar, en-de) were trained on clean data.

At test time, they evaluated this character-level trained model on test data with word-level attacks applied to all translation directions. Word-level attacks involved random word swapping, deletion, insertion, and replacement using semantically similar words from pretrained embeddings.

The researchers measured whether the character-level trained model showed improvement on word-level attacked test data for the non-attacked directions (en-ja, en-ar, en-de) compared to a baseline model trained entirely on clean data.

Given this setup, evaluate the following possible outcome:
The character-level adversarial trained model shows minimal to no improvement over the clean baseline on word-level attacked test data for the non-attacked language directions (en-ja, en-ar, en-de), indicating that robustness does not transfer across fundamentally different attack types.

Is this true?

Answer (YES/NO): NO